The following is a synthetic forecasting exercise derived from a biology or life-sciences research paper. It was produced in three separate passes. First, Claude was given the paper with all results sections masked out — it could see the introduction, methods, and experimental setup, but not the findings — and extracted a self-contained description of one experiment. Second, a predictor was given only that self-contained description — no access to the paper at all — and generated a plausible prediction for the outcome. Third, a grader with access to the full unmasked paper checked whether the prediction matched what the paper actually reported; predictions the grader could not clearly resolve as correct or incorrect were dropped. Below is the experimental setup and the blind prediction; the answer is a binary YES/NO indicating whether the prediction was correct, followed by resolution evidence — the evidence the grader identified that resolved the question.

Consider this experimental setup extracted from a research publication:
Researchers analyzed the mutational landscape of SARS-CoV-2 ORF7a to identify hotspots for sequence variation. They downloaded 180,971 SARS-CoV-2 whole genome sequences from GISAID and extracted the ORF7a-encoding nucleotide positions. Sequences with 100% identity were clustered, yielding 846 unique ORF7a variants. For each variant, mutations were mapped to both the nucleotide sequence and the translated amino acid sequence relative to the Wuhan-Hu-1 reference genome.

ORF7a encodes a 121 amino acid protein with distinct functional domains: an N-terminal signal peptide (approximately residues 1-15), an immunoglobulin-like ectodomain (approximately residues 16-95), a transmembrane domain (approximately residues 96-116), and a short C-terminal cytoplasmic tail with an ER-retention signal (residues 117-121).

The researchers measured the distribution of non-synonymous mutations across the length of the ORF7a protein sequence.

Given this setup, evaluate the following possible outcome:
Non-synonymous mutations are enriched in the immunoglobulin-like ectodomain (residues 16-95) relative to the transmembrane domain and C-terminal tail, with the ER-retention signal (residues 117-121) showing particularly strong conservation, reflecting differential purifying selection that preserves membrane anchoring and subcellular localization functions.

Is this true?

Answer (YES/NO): NO